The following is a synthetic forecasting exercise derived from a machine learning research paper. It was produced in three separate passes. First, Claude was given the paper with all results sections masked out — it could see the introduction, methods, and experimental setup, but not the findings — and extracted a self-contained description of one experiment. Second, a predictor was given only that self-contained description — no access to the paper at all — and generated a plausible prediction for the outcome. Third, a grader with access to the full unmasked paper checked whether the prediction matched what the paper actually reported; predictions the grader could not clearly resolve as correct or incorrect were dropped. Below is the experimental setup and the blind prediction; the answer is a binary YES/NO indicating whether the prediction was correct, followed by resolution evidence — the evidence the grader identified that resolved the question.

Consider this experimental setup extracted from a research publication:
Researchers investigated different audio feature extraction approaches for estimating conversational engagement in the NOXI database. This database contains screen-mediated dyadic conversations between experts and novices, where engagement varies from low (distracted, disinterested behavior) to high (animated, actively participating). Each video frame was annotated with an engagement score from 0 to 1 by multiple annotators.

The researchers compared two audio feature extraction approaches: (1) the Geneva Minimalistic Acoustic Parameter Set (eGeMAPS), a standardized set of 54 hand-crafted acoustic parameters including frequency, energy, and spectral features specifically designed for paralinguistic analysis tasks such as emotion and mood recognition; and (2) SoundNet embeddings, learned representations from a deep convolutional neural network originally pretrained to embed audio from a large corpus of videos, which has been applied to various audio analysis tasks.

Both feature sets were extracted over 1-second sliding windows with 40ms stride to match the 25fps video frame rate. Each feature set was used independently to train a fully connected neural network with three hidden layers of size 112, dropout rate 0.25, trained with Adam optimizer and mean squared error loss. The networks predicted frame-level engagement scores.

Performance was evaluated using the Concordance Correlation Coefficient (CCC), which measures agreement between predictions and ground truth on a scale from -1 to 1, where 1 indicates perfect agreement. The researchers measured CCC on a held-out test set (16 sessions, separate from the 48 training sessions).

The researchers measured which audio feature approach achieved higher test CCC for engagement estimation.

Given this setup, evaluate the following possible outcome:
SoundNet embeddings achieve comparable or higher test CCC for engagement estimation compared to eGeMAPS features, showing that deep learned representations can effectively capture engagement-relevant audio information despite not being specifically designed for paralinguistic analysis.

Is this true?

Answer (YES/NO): NO